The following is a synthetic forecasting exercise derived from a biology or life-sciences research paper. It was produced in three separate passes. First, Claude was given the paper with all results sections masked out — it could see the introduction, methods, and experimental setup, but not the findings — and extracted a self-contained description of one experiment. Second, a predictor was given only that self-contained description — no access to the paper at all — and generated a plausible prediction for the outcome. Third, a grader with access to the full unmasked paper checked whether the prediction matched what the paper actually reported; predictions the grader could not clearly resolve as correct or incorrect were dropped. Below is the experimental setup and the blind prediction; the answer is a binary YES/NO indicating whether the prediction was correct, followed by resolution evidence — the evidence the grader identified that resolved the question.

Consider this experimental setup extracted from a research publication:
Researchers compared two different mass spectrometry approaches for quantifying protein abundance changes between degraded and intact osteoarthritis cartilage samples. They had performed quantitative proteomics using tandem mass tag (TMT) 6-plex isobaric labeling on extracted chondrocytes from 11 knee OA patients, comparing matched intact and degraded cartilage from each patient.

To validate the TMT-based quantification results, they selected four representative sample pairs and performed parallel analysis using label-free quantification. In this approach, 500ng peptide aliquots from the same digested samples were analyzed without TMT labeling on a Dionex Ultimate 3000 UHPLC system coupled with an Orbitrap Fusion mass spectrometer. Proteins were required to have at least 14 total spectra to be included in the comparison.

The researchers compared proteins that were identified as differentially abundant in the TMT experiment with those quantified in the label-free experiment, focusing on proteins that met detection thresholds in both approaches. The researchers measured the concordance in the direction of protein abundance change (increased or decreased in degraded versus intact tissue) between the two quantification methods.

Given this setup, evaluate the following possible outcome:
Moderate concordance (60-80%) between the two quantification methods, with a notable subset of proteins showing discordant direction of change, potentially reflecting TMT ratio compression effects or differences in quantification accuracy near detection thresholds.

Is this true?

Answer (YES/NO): NO